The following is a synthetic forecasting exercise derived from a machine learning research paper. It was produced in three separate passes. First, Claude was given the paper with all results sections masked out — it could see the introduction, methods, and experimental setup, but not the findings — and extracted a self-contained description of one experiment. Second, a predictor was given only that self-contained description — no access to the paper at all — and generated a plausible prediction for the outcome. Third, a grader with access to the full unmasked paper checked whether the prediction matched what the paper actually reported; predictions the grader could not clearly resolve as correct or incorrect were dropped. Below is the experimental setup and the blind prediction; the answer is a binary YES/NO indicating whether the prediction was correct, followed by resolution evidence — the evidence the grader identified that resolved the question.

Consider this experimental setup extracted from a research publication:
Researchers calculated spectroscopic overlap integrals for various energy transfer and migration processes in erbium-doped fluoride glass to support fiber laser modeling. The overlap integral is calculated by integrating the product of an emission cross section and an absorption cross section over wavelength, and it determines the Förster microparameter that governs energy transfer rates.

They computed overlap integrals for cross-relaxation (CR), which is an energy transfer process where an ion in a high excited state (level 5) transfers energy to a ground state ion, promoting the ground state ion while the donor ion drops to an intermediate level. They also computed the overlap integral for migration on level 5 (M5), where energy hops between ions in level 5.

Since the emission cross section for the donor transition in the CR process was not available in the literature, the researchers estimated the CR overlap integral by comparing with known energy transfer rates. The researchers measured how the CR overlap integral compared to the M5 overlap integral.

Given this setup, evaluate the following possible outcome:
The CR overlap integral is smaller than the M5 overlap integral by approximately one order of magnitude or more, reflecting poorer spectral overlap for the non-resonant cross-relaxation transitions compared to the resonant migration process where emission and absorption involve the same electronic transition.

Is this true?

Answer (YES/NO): NO